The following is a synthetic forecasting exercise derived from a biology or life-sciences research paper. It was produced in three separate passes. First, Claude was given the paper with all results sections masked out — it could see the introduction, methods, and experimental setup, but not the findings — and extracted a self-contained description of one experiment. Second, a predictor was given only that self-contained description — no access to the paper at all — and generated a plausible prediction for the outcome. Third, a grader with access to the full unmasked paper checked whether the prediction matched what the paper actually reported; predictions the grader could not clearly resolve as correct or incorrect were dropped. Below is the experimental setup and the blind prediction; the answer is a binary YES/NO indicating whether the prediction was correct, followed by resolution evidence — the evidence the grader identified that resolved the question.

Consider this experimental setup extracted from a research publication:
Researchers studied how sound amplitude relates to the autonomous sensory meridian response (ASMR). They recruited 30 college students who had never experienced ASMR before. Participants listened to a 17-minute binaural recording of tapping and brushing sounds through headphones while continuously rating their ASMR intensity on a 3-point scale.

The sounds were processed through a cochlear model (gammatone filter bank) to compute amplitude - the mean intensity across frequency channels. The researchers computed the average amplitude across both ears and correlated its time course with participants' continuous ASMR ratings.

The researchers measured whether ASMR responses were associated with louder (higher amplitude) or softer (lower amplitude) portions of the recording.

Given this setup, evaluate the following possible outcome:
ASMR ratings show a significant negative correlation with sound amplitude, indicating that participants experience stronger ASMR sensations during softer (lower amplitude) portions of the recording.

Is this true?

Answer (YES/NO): NO